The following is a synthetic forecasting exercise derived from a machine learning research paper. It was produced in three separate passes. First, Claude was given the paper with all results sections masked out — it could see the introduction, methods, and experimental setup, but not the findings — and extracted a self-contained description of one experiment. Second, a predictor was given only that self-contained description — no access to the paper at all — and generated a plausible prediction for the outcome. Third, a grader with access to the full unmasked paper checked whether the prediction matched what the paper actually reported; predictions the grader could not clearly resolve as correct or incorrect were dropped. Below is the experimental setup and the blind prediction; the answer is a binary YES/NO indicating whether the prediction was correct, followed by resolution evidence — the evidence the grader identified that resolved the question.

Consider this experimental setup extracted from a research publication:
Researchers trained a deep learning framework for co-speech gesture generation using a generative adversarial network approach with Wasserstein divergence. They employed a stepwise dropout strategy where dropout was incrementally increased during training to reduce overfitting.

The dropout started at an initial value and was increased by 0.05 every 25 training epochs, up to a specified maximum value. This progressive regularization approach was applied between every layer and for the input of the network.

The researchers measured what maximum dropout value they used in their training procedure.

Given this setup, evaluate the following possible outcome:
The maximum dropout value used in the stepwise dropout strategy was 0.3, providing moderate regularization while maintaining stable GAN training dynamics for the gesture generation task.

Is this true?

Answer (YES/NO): YES